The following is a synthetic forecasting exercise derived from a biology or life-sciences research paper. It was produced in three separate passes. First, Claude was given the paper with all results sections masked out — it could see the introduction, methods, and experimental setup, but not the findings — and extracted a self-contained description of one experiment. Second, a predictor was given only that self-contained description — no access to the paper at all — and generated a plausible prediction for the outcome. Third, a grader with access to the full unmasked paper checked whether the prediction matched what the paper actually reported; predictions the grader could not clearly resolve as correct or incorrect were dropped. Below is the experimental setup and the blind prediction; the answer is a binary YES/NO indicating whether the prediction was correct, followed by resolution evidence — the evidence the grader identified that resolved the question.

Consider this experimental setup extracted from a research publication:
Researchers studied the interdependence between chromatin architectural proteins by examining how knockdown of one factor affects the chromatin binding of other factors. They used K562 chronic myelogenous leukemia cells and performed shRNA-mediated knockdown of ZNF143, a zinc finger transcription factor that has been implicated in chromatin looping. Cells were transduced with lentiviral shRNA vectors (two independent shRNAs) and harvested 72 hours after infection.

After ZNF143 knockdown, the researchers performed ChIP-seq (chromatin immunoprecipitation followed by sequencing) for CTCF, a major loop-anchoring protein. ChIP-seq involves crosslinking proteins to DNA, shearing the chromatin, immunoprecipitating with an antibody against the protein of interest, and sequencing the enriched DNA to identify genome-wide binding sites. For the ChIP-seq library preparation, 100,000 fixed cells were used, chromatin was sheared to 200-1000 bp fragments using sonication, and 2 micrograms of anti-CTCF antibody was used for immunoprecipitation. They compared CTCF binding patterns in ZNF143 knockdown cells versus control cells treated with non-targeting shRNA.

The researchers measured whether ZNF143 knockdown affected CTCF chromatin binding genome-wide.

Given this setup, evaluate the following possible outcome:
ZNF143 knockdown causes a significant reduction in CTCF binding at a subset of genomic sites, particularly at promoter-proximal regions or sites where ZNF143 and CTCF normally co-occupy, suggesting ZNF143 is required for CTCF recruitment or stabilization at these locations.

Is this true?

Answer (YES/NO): NO